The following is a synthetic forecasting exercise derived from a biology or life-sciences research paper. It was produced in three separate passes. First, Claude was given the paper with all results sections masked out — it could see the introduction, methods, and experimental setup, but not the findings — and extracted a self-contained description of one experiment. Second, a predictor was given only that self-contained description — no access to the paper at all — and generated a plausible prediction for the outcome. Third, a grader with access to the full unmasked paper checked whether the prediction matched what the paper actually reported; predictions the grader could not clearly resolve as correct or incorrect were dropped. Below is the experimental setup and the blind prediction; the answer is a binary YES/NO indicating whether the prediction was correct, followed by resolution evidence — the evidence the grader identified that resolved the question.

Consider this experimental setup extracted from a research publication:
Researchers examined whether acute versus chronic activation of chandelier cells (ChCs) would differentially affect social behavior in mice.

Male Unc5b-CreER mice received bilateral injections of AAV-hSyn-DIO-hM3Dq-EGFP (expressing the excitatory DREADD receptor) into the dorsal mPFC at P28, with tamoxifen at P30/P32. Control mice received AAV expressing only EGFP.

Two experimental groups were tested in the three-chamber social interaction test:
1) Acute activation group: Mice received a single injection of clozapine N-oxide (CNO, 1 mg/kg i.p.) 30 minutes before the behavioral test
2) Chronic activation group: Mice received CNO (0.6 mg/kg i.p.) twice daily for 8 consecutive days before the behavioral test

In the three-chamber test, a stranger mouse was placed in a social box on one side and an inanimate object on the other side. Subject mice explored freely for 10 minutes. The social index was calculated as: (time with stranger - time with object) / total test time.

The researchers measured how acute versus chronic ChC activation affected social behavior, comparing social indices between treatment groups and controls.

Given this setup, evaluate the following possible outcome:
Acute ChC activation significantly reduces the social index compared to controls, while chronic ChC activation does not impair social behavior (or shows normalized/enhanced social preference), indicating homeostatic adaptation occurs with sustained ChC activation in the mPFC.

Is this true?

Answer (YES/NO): NO